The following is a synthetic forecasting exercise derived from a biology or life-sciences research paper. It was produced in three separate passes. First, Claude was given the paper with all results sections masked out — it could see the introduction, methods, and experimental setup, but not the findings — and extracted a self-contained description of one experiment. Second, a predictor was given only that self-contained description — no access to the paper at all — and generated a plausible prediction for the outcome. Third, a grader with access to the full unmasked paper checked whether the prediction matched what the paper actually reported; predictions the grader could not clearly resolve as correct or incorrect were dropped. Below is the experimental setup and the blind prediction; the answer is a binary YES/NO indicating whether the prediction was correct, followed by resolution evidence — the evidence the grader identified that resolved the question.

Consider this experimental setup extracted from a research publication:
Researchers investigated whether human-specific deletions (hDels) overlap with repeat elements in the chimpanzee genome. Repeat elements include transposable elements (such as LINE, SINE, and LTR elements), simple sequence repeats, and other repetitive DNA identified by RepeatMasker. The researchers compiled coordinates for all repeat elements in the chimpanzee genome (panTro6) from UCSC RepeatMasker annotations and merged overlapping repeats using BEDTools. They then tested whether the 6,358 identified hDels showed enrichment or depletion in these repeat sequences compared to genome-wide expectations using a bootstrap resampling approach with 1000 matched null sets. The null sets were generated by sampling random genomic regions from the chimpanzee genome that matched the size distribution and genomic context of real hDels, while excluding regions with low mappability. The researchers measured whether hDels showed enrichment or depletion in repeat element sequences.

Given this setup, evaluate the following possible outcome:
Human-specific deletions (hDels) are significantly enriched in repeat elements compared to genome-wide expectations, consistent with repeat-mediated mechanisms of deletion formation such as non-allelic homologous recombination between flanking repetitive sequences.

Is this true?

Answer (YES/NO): YES